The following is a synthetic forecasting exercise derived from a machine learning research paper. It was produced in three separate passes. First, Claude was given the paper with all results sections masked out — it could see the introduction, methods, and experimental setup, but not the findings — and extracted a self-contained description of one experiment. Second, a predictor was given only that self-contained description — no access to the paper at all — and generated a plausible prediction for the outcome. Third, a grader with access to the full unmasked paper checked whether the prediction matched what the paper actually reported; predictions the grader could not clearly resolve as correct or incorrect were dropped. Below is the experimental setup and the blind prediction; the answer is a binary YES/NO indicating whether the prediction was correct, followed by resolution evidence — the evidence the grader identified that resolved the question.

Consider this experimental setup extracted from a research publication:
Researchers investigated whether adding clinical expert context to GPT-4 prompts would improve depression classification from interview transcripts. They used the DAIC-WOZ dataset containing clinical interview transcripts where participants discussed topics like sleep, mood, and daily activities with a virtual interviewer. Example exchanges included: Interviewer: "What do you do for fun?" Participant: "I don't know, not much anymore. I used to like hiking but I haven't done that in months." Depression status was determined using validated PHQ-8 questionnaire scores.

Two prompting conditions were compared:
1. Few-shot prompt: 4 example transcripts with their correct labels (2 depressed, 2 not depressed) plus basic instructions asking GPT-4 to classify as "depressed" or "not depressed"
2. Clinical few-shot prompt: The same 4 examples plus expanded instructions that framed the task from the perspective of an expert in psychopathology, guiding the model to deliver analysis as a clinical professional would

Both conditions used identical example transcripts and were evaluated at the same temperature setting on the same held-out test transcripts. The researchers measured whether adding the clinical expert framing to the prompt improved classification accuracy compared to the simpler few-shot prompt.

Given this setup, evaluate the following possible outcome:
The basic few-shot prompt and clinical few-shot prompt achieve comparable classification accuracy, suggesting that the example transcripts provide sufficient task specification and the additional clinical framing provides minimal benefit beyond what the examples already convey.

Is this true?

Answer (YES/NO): NO